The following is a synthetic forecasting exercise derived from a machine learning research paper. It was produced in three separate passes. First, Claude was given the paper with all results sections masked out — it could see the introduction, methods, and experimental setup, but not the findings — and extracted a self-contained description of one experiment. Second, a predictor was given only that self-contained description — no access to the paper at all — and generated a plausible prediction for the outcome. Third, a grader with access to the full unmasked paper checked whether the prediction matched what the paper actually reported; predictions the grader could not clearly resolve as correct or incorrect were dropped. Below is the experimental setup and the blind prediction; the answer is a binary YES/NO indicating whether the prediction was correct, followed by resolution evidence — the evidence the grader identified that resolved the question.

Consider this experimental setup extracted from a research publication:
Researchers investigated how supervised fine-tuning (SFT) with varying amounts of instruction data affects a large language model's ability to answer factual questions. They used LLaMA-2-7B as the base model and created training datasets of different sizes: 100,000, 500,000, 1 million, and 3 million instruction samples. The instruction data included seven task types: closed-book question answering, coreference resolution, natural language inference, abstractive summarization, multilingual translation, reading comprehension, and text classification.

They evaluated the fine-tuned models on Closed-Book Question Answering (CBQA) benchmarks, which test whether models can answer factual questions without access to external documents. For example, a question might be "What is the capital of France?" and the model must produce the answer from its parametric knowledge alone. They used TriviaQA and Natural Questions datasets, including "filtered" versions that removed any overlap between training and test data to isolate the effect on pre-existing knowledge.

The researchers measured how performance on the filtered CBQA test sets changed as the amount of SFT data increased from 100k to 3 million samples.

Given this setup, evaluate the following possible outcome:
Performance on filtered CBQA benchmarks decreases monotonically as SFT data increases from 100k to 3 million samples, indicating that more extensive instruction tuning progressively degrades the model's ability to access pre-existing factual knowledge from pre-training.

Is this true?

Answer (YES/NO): NO